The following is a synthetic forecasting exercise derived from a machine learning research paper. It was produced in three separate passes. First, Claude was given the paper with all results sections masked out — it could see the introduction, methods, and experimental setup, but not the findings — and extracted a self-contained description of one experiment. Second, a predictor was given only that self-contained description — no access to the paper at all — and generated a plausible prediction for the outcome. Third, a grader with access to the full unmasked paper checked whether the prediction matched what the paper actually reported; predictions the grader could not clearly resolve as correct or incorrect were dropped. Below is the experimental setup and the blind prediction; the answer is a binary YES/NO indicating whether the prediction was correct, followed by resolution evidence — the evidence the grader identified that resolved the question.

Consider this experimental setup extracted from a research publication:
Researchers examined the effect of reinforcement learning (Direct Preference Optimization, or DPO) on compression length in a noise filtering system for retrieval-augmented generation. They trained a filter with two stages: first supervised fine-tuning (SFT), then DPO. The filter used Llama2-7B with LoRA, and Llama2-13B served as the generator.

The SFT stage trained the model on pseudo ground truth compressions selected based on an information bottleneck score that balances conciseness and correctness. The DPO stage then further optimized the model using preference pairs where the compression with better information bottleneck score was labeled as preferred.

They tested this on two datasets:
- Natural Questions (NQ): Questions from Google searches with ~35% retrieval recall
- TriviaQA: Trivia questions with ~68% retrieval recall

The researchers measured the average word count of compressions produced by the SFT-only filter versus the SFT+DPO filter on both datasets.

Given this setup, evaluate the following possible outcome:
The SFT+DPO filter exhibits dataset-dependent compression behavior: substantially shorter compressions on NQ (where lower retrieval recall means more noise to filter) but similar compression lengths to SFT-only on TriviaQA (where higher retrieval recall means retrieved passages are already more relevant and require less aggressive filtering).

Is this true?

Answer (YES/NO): NO